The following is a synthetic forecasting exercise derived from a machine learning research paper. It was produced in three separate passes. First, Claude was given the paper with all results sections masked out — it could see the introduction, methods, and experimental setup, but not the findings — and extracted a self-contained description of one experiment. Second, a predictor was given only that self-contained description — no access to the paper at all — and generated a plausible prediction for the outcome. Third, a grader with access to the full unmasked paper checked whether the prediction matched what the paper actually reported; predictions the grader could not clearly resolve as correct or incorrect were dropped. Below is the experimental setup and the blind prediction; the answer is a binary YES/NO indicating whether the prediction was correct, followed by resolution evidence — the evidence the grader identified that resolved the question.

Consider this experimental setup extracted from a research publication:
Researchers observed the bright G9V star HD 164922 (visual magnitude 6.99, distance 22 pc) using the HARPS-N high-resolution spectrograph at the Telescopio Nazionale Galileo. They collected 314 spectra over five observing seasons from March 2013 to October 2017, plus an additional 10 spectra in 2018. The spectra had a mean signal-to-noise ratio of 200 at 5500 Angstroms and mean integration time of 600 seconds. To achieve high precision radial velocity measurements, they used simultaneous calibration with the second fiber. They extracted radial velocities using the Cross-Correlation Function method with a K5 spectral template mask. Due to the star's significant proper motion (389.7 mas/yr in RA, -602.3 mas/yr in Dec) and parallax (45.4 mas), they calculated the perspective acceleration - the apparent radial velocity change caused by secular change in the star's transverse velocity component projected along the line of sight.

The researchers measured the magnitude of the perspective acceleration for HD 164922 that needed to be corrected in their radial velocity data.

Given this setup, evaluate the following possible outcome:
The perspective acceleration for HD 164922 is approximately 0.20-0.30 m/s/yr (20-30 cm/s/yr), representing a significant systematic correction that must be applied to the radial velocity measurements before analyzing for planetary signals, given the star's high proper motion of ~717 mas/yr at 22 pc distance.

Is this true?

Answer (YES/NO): YES